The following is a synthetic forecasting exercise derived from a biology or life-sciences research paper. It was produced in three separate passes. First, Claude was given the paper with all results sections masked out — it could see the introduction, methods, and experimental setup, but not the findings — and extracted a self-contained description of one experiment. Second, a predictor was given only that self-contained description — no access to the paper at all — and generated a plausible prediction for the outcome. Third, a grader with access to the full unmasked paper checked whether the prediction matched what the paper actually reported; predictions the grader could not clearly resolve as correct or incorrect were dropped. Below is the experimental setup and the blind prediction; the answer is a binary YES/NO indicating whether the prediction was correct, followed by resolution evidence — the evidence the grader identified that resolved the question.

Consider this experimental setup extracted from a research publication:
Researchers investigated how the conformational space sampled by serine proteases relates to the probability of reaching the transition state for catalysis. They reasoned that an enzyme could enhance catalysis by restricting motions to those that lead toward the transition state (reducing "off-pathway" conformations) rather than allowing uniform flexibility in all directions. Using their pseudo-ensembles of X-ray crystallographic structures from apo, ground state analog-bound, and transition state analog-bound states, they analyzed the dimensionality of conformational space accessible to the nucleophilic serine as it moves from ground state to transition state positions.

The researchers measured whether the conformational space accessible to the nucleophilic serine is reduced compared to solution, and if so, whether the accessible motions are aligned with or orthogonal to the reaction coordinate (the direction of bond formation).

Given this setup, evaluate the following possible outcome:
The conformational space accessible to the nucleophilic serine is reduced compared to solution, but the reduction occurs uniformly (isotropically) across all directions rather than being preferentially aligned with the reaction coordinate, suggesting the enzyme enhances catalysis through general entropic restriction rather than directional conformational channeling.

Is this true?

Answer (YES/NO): NO